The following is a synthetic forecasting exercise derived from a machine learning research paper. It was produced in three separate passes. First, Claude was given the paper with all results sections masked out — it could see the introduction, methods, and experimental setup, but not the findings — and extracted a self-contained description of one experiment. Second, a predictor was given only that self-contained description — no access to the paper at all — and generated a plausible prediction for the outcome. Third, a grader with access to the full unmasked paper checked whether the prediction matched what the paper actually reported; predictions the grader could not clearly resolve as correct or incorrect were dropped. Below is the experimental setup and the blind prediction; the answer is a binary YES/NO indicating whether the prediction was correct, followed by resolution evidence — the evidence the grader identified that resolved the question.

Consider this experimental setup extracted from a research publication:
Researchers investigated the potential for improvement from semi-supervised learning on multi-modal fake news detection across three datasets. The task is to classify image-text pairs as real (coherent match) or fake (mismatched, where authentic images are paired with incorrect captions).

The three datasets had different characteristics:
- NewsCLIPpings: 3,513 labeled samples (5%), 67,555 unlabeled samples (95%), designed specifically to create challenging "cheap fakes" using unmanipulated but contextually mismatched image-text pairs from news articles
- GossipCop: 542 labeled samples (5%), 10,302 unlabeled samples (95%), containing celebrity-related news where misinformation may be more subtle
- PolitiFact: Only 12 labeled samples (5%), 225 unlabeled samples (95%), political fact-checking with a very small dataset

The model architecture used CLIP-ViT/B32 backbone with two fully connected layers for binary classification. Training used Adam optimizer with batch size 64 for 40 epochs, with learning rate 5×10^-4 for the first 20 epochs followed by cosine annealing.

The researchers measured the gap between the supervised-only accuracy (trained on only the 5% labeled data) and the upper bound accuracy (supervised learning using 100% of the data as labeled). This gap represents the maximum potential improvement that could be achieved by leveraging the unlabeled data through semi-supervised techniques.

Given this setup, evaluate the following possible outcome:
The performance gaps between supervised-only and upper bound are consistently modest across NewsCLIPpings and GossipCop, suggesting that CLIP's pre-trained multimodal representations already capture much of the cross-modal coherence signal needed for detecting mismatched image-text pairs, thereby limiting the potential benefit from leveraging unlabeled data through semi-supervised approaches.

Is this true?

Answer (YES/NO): NO